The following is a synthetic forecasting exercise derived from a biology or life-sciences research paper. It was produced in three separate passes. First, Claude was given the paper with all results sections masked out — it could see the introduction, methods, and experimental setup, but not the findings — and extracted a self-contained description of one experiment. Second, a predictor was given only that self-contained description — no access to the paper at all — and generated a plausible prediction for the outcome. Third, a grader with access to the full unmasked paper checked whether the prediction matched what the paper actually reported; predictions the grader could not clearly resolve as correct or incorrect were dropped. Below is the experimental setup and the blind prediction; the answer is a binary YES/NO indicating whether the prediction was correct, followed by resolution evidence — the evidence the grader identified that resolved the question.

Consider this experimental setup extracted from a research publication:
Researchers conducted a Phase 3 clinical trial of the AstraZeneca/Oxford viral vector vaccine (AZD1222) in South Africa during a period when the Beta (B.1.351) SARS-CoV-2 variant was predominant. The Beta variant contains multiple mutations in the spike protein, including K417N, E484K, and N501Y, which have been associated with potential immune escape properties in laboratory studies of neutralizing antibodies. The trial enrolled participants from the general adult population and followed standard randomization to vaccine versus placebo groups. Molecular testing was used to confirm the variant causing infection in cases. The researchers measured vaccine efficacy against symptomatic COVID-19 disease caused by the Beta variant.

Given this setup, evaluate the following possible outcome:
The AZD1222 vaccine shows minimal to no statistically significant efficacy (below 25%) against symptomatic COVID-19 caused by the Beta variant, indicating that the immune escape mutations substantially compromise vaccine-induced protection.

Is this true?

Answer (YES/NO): YES